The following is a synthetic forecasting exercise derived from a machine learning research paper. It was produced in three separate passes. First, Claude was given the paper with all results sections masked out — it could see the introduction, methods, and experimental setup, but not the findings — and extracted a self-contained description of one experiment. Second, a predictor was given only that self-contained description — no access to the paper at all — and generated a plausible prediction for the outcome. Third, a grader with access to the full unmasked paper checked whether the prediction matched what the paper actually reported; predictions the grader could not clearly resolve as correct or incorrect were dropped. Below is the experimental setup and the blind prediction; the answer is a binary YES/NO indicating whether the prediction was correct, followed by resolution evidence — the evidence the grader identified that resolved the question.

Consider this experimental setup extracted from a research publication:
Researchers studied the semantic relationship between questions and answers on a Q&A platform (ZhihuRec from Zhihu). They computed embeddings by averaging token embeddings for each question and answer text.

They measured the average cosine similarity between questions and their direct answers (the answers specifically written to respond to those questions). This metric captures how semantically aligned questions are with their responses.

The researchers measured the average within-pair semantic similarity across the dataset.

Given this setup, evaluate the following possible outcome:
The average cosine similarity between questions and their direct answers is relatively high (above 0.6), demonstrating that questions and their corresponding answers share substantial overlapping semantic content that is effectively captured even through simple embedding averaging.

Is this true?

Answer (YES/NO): NO